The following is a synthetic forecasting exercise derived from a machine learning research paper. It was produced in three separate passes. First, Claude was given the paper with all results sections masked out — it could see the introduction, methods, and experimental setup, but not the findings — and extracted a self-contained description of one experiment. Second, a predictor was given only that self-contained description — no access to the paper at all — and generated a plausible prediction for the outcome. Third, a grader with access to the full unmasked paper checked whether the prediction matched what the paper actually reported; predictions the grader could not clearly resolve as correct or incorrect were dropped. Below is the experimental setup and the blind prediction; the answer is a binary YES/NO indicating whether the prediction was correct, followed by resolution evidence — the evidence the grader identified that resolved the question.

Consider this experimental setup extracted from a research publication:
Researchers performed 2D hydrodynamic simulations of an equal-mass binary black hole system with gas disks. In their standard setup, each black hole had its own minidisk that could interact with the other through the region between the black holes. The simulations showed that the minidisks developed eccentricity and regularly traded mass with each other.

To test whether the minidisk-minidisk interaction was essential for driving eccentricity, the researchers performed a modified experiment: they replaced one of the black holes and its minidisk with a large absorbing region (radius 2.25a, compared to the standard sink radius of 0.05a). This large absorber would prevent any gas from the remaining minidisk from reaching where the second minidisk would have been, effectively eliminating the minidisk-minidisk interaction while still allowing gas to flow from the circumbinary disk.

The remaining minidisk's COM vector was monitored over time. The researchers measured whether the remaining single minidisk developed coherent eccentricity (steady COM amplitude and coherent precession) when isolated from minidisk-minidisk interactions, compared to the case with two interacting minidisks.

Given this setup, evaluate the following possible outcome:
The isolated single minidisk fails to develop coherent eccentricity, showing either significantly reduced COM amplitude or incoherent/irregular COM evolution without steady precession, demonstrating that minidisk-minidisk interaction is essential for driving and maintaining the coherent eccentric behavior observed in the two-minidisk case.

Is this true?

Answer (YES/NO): YES